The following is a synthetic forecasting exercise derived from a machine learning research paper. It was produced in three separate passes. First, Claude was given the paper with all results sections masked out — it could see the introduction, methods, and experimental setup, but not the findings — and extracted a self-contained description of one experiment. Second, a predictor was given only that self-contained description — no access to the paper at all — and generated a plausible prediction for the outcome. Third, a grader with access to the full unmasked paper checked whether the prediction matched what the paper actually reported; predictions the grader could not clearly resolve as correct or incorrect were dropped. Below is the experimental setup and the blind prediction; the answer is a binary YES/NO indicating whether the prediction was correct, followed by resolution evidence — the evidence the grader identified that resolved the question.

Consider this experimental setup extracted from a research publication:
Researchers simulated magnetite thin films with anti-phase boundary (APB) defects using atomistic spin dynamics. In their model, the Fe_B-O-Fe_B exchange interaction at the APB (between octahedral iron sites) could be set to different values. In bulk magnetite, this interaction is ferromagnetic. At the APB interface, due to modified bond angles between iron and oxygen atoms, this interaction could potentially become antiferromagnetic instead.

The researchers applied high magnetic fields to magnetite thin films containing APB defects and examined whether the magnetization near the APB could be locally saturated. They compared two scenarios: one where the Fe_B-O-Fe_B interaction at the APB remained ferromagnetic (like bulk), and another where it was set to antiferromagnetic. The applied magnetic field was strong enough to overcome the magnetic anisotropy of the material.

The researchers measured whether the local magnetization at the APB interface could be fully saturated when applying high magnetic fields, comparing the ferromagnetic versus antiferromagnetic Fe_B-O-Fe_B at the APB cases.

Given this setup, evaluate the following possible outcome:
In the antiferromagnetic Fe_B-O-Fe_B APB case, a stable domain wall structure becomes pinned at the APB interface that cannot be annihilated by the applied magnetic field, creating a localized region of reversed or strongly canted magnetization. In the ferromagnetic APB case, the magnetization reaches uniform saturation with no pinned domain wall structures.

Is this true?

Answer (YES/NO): YES